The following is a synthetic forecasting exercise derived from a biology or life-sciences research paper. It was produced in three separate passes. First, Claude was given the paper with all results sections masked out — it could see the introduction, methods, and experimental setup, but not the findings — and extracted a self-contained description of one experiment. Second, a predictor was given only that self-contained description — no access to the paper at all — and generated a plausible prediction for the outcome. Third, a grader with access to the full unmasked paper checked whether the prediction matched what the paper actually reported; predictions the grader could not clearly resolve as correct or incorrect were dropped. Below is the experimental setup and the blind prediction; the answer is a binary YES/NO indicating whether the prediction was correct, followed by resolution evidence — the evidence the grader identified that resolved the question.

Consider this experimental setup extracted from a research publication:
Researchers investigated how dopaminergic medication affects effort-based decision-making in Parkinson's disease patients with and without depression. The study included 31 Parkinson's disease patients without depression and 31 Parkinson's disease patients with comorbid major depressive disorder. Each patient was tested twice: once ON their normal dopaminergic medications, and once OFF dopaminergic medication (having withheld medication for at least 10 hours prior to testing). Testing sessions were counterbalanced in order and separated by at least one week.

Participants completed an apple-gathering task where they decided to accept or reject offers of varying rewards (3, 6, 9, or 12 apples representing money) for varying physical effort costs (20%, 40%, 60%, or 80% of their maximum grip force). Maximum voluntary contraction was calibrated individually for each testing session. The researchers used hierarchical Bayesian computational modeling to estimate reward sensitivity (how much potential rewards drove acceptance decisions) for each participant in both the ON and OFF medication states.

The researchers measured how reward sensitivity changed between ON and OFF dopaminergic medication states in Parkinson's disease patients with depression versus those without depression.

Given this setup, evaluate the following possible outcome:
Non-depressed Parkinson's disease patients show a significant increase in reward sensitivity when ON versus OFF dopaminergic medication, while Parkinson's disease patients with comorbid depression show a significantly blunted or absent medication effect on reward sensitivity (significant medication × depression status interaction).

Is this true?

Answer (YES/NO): YES